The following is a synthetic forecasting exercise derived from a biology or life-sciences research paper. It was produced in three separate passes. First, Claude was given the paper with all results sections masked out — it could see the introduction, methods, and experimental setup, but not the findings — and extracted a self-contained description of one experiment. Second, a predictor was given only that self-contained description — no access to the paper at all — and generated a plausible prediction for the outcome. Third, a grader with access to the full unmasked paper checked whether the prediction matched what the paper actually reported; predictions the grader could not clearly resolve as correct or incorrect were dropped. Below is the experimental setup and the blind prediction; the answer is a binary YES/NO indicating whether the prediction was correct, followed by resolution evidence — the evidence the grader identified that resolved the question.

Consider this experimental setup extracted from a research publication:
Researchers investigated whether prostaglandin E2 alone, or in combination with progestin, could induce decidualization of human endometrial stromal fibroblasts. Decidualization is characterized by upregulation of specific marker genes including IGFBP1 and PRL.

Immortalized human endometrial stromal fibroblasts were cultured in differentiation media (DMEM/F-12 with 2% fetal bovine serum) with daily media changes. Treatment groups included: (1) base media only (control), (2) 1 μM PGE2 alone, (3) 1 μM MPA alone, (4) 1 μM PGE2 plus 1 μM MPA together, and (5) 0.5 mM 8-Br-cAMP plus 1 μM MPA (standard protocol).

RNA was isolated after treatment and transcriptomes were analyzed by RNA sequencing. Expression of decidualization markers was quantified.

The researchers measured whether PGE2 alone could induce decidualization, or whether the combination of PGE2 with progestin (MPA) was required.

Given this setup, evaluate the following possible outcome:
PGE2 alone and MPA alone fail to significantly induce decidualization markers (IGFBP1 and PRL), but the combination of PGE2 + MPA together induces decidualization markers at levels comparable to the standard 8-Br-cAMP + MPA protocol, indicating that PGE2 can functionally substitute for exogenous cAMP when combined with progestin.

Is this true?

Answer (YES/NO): YES